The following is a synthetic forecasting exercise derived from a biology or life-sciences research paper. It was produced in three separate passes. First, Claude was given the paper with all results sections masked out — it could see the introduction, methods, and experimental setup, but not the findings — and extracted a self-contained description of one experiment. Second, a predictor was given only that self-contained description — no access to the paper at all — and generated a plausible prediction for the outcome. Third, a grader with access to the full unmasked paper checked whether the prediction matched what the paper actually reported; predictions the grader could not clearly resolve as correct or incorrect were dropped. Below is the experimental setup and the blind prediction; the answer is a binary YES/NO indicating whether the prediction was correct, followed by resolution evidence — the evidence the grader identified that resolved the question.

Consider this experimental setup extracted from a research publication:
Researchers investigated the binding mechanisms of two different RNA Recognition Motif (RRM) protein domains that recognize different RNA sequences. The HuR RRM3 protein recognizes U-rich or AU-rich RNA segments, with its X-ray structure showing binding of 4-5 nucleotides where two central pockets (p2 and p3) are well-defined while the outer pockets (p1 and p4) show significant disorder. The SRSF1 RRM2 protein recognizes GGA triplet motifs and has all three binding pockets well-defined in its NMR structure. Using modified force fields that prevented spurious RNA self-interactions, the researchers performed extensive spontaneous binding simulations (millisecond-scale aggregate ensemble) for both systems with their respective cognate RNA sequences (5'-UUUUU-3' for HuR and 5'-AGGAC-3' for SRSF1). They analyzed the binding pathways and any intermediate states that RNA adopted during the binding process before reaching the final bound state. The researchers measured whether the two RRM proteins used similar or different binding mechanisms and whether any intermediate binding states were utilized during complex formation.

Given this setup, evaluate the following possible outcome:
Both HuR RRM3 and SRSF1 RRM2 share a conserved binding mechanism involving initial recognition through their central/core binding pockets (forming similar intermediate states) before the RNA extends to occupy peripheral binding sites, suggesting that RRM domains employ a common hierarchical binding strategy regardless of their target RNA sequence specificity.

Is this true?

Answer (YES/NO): NO